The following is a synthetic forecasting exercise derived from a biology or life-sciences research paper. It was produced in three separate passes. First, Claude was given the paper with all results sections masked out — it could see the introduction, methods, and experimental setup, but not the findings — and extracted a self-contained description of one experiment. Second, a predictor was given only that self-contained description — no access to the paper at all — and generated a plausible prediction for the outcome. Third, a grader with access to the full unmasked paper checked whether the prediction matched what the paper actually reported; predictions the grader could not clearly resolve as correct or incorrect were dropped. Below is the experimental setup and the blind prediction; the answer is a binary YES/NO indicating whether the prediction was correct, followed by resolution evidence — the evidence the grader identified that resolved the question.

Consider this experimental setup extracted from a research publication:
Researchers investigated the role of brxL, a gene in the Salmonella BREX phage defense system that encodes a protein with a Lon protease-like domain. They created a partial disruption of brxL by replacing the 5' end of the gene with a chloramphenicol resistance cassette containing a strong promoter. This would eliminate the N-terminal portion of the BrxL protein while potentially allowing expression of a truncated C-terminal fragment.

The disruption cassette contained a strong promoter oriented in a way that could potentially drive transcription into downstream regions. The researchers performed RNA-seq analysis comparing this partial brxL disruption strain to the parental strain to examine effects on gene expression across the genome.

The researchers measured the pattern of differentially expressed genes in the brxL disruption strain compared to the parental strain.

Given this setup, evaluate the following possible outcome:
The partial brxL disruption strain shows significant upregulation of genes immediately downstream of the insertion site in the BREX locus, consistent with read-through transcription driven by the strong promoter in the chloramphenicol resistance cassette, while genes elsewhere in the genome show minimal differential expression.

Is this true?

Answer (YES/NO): NO